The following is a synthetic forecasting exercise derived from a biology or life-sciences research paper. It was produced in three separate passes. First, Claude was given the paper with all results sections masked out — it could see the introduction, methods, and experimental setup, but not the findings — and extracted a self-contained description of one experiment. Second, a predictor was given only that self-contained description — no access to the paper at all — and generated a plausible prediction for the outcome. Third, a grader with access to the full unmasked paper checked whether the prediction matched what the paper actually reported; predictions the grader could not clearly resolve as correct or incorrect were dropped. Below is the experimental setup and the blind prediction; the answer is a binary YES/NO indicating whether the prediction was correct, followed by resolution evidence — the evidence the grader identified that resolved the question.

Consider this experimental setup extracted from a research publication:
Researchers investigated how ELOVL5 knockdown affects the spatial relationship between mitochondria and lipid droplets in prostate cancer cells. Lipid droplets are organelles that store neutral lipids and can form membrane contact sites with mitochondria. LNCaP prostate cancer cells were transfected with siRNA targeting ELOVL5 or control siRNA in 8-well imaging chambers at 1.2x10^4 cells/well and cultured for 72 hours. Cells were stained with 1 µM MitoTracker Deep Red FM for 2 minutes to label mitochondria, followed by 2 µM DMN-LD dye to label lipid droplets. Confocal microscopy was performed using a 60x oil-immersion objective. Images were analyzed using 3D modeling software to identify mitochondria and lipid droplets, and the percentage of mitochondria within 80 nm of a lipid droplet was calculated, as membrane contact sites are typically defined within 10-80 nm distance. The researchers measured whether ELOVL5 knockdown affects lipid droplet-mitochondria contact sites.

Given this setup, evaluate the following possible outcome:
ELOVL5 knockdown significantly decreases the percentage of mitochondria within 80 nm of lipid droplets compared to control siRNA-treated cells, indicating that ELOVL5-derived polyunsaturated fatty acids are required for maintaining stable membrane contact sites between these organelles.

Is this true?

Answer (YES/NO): NO